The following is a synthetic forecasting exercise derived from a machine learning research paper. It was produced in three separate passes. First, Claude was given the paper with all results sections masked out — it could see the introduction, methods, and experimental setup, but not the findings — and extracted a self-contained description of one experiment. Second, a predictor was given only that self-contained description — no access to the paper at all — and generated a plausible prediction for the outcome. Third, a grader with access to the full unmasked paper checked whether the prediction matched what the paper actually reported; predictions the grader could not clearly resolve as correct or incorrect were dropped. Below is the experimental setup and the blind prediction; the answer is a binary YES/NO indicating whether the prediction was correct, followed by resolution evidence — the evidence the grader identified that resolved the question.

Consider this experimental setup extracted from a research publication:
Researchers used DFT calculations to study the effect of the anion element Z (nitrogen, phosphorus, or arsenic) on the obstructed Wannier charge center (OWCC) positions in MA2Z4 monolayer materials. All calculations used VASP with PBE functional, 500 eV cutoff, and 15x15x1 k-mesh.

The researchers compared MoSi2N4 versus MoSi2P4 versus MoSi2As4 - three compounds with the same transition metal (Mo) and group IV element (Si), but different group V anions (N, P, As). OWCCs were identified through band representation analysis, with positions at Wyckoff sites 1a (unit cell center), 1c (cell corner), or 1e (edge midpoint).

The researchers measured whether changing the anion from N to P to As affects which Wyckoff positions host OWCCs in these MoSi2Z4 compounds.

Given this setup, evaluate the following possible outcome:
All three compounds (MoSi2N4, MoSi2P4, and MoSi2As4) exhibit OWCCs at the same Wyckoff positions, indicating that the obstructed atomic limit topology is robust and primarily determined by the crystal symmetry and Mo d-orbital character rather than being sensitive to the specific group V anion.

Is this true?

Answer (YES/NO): YES